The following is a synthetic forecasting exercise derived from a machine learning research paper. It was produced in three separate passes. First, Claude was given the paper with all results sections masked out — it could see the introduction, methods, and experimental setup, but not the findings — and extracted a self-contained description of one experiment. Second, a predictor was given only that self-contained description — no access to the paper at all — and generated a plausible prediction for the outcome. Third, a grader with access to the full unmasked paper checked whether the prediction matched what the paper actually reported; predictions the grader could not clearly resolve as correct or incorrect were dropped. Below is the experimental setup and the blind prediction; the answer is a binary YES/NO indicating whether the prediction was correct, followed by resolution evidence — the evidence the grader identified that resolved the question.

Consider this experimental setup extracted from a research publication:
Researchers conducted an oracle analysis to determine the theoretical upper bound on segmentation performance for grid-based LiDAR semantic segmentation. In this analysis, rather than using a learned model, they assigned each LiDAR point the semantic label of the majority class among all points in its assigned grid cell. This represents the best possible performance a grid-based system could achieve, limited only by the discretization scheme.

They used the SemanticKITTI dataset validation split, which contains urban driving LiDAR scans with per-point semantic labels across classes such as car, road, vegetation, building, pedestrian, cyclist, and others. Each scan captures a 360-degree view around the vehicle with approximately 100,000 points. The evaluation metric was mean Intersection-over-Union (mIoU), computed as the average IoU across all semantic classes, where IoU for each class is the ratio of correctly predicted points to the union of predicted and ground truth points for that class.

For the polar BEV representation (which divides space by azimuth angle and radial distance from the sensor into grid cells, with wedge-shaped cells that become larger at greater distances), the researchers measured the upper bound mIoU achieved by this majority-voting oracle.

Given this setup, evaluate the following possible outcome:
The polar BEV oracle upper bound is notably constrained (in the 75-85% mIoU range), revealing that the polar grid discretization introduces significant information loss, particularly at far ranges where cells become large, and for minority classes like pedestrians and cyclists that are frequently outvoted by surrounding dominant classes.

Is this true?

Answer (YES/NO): NO